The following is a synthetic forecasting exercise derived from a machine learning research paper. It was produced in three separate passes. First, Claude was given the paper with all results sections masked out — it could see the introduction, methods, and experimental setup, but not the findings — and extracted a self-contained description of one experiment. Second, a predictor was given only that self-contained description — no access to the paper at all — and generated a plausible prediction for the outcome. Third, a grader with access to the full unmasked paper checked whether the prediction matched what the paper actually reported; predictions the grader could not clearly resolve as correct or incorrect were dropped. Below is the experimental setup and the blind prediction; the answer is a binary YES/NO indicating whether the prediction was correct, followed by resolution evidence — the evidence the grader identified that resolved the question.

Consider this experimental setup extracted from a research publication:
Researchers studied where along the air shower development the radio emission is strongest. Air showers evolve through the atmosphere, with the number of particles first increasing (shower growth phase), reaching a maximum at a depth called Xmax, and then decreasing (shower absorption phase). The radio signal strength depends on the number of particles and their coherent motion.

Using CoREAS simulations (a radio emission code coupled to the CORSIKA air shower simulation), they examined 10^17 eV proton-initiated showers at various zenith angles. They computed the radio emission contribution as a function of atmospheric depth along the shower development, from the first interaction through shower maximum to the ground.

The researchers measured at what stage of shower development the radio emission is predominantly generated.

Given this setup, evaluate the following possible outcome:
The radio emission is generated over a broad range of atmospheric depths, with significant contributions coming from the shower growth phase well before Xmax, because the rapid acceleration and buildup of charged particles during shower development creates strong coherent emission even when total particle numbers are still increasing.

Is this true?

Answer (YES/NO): NO